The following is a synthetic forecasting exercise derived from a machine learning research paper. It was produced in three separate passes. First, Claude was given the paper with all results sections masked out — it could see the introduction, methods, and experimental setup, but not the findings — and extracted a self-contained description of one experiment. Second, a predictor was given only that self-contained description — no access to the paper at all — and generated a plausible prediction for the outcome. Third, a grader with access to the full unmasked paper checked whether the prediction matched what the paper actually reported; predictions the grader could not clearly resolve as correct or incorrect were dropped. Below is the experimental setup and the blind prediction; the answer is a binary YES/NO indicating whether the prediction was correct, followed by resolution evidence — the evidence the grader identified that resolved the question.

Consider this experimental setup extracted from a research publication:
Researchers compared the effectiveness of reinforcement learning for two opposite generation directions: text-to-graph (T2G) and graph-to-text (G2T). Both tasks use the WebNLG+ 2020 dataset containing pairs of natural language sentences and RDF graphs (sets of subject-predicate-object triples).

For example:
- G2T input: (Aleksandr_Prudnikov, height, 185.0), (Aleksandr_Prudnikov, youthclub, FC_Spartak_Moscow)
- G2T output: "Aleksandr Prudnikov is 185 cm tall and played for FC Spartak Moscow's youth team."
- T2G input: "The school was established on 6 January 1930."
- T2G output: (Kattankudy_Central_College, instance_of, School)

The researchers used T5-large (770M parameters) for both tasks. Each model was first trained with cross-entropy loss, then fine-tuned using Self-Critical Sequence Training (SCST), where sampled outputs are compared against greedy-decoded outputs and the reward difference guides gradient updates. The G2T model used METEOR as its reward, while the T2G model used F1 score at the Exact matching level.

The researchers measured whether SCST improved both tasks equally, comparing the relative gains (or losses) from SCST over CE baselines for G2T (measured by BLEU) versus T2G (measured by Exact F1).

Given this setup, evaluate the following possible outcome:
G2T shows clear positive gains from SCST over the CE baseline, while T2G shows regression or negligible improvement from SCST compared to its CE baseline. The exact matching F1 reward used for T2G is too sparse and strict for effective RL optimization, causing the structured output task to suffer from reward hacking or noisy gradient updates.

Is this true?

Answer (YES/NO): YES